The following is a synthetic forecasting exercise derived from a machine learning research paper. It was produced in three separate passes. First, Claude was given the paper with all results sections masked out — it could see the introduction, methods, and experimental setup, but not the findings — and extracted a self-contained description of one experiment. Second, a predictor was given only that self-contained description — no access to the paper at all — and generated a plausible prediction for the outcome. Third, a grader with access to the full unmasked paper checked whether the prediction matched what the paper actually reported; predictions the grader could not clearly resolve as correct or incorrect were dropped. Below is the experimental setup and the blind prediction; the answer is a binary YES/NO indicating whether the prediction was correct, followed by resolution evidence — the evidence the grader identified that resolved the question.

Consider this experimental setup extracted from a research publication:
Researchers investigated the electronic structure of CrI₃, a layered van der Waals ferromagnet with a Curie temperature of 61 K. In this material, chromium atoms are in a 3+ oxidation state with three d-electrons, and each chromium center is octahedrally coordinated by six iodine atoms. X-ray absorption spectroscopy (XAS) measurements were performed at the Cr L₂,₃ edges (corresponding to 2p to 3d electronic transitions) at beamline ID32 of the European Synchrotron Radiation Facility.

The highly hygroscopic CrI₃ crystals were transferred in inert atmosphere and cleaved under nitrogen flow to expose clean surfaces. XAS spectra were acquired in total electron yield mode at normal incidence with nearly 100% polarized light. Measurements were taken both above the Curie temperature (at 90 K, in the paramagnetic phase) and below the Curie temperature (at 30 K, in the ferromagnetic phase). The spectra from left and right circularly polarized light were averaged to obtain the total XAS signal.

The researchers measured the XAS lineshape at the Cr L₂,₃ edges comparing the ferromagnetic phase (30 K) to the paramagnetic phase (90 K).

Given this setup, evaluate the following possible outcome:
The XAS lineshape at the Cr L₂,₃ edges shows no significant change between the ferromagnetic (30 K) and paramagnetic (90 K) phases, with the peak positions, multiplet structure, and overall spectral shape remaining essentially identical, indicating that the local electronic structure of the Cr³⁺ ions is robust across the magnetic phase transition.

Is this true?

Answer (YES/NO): YES